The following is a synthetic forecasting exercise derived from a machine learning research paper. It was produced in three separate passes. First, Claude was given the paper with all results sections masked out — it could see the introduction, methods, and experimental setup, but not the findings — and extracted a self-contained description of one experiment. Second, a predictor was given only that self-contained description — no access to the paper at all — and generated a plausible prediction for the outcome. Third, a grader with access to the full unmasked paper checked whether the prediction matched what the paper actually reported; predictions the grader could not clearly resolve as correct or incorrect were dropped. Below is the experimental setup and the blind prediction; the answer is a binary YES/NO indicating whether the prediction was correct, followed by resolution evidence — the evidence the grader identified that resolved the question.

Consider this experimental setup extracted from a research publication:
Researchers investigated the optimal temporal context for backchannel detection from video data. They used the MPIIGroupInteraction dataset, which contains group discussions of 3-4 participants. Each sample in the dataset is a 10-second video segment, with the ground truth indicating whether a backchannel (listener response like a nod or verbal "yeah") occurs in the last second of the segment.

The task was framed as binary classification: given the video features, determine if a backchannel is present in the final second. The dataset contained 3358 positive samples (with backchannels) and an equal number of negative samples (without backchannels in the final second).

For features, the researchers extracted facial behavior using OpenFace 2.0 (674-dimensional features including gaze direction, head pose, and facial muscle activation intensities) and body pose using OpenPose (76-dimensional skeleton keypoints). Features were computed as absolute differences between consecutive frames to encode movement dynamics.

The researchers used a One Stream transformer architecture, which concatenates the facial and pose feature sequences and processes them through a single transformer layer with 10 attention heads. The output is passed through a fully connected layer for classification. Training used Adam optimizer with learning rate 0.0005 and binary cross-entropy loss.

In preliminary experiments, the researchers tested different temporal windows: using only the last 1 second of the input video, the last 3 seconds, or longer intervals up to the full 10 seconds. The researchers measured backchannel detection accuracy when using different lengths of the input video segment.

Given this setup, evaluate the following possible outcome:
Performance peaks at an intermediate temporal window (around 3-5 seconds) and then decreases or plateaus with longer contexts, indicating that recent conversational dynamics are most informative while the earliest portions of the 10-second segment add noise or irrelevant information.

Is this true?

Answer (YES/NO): YES